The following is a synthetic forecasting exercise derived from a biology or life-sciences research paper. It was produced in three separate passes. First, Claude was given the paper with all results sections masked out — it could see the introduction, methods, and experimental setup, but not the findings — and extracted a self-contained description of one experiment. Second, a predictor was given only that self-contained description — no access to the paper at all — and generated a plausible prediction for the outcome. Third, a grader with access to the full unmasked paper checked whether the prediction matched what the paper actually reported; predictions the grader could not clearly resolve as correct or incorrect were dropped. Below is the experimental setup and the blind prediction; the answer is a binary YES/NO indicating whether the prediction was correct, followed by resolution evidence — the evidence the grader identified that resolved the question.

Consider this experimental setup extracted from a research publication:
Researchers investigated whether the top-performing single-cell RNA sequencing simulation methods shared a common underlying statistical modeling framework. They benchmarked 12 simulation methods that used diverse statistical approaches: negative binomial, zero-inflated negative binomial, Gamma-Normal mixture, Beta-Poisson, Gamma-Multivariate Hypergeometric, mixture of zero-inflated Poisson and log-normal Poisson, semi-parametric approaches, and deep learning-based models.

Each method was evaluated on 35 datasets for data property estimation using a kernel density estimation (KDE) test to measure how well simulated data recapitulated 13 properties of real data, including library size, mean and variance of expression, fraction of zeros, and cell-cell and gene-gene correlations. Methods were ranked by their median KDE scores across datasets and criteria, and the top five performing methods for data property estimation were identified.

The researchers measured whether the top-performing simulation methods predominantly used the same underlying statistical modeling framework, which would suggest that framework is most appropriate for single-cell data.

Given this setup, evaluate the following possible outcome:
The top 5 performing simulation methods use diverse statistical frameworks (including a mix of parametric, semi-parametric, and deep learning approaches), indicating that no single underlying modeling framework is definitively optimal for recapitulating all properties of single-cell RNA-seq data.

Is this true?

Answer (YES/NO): NO